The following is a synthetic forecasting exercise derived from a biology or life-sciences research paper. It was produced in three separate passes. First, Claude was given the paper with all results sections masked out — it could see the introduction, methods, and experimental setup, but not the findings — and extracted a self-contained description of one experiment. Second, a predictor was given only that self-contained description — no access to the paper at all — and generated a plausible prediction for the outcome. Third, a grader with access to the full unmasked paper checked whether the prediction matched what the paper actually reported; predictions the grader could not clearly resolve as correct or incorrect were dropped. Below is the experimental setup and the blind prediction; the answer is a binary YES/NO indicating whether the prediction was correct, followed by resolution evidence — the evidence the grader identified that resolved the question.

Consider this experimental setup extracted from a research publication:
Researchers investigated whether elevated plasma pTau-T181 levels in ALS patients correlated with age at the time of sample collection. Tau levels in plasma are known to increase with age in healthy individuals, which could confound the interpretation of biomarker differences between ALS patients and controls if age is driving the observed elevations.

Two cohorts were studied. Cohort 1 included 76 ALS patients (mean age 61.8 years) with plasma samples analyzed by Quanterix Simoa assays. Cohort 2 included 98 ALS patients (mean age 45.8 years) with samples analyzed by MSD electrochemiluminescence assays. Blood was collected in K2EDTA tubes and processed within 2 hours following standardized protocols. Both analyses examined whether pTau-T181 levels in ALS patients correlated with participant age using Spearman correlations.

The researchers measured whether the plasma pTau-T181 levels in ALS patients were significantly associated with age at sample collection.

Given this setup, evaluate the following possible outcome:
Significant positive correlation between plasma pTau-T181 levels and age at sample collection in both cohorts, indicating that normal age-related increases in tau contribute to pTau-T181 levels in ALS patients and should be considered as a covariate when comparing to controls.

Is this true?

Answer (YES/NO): NO